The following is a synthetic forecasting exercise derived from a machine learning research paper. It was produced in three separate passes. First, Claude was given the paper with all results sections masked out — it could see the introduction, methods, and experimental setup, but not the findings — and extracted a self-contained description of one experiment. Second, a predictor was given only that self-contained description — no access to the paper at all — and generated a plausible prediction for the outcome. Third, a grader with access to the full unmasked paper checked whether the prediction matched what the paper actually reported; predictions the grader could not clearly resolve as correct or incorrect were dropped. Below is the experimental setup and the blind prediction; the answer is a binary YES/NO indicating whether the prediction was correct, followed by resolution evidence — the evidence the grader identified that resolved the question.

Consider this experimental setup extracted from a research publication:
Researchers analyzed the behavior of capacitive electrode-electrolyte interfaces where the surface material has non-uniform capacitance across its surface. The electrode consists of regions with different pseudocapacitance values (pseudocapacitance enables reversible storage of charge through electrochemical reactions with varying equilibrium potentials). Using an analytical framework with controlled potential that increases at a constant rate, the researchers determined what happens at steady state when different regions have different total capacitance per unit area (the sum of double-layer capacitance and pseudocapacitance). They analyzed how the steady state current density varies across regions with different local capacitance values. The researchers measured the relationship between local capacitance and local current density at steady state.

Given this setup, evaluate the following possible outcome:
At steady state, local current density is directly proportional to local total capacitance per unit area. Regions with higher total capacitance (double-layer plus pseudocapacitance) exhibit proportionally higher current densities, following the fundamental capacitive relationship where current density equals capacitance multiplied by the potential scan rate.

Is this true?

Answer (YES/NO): YES